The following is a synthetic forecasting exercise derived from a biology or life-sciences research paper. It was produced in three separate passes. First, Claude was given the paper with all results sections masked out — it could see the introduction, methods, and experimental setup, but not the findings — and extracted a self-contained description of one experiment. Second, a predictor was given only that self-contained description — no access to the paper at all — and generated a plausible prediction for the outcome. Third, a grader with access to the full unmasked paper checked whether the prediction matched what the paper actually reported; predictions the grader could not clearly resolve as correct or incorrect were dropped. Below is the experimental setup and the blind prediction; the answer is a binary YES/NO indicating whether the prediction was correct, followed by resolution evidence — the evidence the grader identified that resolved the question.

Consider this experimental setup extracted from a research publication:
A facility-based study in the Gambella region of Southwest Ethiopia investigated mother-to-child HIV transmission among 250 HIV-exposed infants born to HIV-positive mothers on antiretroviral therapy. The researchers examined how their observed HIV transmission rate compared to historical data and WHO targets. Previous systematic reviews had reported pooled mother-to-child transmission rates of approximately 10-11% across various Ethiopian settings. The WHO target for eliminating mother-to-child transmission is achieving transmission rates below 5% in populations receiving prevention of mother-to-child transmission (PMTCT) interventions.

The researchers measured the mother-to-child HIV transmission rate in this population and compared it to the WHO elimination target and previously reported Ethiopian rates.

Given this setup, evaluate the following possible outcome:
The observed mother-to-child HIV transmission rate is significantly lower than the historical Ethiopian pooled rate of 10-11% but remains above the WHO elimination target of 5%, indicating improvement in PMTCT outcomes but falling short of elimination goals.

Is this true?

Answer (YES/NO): YES